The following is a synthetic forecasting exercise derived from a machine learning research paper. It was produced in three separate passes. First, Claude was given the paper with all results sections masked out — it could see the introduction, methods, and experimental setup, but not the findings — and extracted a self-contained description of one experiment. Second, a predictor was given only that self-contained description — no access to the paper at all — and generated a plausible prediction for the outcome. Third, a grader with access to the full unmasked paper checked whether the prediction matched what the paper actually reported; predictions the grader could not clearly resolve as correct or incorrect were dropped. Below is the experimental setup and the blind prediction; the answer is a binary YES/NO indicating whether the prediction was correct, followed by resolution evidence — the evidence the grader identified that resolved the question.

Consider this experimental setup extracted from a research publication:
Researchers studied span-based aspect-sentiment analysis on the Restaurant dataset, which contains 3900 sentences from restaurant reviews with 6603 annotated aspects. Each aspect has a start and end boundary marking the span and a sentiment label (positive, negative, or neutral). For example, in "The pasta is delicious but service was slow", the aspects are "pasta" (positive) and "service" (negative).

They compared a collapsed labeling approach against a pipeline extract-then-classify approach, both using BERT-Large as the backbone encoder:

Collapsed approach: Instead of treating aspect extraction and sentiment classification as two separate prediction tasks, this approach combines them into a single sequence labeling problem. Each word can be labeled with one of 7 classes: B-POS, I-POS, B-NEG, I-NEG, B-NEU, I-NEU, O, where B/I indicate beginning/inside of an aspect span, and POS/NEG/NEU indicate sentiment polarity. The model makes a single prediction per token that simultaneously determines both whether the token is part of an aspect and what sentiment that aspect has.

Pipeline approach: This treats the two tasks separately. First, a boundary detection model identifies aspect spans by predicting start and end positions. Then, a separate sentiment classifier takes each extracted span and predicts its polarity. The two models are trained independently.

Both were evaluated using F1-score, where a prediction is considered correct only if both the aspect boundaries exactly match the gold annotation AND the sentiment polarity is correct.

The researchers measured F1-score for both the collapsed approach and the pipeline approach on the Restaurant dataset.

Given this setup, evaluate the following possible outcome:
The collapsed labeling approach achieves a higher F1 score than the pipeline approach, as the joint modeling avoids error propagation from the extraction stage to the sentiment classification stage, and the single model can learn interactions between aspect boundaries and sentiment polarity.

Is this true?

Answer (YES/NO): NO